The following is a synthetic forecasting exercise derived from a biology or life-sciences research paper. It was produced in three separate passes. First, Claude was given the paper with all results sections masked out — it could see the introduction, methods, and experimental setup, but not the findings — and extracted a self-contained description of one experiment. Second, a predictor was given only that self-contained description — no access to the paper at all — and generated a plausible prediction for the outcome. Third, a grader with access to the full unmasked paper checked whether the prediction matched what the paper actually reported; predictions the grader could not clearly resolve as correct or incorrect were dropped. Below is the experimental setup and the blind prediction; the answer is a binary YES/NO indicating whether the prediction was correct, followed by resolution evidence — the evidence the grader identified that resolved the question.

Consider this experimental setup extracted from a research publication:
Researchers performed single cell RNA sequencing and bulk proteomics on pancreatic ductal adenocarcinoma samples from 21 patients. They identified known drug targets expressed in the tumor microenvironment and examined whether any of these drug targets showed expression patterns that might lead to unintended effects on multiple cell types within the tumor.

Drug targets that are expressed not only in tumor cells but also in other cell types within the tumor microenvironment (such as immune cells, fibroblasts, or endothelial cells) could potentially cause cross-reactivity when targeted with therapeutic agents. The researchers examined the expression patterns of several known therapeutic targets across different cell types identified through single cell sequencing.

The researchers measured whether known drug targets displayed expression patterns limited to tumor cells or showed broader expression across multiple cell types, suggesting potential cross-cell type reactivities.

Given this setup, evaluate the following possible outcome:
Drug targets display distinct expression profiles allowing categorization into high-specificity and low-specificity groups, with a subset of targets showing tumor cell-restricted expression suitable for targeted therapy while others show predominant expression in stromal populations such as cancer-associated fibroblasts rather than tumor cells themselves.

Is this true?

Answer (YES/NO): NO